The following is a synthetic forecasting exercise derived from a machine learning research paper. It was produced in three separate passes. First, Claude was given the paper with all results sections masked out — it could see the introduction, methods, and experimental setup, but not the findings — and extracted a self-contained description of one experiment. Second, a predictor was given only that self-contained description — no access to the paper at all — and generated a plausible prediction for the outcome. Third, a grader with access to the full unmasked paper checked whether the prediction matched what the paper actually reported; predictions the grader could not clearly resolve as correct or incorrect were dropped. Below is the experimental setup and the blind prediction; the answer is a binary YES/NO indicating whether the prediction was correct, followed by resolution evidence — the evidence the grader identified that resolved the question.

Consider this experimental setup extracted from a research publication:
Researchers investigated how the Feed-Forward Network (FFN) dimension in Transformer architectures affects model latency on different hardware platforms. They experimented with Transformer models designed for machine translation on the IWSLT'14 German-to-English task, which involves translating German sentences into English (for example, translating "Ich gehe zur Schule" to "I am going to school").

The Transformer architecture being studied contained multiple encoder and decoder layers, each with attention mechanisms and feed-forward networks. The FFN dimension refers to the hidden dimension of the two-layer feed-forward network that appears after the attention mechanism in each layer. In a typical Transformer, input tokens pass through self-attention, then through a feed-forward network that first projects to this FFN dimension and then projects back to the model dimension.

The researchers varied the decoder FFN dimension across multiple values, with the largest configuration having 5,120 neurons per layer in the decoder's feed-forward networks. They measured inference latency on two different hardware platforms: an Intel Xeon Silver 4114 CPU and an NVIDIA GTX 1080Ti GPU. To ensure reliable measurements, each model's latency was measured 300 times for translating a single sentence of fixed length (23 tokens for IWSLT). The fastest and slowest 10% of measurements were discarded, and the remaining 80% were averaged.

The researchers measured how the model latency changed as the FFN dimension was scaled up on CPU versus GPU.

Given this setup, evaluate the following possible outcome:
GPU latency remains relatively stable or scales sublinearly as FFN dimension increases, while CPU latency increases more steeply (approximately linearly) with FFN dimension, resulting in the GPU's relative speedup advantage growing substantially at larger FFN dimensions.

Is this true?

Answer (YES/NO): YES